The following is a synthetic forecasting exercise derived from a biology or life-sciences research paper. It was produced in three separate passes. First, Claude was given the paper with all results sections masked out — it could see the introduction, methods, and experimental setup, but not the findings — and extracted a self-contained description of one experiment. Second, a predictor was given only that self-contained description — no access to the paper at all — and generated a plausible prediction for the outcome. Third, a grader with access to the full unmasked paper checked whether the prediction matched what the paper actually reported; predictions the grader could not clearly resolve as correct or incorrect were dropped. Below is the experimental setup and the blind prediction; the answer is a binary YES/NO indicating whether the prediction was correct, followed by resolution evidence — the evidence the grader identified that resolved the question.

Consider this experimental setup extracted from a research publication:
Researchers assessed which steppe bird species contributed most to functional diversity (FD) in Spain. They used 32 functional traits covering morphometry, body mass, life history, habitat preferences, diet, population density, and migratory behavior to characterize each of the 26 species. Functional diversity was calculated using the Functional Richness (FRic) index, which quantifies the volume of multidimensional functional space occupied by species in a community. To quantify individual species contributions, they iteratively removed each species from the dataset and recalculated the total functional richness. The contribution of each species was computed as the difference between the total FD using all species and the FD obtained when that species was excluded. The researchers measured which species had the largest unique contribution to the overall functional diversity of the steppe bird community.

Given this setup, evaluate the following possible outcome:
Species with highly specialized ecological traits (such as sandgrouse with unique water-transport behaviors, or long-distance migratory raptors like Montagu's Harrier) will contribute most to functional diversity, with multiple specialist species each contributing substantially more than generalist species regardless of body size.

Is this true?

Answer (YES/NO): NO